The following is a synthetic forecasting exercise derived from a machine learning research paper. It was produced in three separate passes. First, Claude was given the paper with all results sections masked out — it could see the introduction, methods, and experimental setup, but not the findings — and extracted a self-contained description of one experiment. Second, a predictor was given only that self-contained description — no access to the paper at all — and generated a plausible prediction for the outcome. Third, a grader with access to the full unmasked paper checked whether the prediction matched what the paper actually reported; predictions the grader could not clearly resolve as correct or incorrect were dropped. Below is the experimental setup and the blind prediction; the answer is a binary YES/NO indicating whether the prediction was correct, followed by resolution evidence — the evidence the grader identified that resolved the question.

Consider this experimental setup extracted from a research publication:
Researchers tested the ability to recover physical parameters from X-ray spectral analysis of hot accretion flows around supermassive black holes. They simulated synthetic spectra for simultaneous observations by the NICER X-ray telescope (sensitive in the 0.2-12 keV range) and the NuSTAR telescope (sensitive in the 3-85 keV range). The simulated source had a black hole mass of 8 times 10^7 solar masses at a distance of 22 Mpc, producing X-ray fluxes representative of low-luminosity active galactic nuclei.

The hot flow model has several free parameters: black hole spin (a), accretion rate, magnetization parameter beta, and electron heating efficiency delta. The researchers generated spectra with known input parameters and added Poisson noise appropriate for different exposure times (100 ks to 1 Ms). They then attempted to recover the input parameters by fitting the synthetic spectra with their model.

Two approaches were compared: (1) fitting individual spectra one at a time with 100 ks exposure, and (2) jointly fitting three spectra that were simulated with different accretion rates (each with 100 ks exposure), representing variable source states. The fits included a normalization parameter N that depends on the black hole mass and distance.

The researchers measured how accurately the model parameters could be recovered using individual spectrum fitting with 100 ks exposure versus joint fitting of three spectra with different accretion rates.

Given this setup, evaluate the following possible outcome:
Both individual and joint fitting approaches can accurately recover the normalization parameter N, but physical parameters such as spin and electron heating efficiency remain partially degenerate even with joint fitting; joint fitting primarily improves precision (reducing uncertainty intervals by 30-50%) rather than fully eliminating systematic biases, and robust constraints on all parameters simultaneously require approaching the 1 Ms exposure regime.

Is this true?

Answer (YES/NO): NO